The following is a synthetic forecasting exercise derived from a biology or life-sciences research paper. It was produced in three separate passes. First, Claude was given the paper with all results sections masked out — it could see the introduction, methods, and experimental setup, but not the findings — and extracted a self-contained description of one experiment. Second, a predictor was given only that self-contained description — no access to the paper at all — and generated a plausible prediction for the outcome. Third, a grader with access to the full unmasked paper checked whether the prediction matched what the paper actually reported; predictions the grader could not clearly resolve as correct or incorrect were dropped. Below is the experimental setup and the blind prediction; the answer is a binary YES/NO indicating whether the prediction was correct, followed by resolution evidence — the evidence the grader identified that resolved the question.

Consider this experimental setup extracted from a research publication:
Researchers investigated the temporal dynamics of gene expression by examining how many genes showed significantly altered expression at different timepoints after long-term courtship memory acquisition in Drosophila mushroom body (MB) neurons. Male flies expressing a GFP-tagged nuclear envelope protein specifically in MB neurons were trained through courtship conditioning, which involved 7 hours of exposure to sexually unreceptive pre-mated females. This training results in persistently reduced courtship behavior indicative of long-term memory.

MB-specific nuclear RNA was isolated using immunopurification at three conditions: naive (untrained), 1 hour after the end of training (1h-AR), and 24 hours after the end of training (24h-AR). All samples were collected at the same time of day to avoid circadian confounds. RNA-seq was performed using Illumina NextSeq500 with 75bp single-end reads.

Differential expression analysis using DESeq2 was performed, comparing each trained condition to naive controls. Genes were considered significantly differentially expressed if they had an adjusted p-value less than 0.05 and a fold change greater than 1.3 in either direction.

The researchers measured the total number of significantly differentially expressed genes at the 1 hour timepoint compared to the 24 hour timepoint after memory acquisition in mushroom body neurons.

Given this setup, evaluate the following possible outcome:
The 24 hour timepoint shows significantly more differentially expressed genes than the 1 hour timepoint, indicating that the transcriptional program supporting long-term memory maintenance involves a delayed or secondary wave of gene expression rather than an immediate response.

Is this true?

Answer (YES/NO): NO